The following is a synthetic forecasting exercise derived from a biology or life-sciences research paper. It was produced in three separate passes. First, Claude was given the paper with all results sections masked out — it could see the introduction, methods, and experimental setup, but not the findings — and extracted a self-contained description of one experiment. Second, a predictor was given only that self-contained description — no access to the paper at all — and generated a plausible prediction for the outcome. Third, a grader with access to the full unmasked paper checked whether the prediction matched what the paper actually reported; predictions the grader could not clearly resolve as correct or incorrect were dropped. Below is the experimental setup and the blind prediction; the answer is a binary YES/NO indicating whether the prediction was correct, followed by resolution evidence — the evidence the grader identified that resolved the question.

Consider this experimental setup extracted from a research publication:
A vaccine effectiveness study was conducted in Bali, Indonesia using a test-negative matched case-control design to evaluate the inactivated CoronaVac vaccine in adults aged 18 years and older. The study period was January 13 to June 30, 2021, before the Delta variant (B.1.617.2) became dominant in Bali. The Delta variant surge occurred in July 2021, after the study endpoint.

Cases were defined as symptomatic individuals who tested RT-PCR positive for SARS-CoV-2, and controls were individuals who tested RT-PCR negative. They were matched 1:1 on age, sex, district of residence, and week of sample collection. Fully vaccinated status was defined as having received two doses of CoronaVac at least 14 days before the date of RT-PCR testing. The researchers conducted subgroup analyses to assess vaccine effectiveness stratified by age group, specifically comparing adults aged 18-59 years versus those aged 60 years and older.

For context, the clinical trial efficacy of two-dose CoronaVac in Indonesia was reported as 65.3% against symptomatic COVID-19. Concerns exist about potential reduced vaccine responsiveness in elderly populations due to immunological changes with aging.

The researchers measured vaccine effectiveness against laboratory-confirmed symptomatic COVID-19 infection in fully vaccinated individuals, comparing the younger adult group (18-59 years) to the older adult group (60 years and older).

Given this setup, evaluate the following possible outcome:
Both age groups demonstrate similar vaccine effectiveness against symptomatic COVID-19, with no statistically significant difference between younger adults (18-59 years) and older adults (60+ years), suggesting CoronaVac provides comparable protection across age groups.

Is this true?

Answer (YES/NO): NO